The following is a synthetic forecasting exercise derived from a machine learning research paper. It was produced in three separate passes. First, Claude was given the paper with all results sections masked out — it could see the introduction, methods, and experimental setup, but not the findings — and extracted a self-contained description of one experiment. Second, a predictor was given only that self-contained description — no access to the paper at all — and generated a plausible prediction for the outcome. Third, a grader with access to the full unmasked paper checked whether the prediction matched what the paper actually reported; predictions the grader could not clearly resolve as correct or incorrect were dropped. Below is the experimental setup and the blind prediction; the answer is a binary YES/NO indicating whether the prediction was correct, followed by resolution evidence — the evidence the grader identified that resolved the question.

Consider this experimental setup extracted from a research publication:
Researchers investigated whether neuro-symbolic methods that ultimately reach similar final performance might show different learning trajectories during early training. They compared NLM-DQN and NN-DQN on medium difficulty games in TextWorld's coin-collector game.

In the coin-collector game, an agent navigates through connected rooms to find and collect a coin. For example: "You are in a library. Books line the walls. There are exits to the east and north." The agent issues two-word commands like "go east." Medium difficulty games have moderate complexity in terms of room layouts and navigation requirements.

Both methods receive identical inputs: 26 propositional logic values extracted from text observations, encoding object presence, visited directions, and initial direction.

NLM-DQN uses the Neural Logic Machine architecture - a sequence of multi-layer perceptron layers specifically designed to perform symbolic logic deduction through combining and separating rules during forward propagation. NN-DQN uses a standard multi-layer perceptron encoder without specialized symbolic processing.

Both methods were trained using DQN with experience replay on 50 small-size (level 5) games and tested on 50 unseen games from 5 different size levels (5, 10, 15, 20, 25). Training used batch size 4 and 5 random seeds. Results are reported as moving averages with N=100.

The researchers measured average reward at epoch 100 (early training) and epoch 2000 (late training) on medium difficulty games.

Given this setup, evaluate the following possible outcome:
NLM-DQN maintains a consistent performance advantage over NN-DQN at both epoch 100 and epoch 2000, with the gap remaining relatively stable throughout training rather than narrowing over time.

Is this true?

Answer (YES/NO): NO